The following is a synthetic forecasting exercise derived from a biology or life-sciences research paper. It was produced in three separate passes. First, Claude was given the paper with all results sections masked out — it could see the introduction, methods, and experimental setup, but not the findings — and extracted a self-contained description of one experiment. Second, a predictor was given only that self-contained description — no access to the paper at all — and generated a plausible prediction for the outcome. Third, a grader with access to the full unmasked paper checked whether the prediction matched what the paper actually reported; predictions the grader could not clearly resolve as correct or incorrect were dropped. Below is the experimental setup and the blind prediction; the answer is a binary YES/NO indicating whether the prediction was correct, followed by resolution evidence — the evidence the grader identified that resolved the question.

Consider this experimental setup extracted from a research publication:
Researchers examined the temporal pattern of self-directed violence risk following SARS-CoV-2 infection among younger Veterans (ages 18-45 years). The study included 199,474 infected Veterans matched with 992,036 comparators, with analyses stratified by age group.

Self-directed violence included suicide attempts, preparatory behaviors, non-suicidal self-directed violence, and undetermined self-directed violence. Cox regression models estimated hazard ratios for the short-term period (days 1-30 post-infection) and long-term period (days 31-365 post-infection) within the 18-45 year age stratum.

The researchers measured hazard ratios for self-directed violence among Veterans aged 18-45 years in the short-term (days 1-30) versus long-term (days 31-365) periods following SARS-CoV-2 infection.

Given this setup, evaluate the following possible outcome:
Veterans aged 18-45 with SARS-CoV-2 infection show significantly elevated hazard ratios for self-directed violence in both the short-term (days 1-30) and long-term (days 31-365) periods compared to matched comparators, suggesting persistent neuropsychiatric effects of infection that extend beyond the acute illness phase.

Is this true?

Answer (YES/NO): YES